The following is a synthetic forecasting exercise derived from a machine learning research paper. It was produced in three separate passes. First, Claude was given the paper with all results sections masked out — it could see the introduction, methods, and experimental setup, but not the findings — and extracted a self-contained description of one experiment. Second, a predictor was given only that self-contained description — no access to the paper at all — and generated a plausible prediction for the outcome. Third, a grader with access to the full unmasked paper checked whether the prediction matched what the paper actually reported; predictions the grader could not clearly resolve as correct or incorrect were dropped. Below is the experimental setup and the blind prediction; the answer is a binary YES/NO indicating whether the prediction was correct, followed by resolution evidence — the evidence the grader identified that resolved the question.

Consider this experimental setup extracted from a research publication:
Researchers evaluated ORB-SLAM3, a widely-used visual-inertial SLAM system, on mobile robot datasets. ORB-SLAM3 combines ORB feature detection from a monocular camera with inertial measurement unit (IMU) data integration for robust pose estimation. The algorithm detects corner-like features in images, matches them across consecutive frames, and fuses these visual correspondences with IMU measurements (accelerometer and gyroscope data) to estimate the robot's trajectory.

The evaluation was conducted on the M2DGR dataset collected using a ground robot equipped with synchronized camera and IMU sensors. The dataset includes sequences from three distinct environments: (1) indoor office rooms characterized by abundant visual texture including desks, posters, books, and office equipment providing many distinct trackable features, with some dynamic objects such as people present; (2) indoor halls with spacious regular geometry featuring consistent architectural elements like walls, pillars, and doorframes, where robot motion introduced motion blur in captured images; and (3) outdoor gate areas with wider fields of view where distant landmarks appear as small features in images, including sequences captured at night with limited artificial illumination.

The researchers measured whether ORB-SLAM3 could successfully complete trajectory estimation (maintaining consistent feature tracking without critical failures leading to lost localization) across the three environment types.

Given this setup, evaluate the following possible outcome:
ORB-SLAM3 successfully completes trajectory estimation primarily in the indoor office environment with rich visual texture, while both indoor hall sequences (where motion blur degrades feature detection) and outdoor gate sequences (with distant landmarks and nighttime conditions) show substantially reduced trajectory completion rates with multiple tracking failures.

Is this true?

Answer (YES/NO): NO